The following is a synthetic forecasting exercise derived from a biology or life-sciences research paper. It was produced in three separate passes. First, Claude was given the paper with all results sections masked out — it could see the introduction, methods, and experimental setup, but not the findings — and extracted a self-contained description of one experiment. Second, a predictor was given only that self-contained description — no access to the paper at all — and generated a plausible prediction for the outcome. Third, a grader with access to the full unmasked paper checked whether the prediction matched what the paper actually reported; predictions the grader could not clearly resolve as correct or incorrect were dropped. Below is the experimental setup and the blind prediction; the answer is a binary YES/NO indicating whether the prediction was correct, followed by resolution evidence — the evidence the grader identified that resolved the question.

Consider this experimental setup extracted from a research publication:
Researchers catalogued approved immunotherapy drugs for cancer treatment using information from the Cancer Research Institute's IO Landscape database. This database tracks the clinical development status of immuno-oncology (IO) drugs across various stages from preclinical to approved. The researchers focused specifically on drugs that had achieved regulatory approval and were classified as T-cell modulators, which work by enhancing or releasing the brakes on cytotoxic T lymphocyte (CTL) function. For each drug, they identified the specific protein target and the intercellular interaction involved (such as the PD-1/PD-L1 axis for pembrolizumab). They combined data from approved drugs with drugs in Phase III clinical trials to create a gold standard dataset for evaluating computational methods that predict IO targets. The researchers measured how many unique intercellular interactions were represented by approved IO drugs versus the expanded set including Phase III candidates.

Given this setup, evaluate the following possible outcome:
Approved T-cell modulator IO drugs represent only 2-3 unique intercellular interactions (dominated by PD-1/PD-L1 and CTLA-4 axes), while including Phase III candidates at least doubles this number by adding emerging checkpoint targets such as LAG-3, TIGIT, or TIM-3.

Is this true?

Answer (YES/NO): NO